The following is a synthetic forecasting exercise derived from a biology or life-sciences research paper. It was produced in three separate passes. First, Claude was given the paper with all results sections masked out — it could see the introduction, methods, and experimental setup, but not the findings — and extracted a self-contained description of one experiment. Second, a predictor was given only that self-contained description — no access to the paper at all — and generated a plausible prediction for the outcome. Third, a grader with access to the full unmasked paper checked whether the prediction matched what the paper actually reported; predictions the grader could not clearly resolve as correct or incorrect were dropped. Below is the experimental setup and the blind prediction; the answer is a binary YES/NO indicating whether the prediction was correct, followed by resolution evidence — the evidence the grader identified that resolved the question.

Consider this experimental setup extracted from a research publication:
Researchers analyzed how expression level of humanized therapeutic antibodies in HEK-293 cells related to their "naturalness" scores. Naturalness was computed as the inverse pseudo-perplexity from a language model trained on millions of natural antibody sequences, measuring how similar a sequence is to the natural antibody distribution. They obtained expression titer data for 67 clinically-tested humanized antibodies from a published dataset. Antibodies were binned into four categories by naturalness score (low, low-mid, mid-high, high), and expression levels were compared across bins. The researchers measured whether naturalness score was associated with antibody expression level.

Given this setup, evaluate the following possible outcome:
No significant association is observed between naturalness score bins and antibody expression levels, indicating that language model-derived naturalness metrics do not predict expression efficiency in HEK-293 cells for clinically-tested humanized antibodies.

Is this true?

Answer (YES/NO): NO